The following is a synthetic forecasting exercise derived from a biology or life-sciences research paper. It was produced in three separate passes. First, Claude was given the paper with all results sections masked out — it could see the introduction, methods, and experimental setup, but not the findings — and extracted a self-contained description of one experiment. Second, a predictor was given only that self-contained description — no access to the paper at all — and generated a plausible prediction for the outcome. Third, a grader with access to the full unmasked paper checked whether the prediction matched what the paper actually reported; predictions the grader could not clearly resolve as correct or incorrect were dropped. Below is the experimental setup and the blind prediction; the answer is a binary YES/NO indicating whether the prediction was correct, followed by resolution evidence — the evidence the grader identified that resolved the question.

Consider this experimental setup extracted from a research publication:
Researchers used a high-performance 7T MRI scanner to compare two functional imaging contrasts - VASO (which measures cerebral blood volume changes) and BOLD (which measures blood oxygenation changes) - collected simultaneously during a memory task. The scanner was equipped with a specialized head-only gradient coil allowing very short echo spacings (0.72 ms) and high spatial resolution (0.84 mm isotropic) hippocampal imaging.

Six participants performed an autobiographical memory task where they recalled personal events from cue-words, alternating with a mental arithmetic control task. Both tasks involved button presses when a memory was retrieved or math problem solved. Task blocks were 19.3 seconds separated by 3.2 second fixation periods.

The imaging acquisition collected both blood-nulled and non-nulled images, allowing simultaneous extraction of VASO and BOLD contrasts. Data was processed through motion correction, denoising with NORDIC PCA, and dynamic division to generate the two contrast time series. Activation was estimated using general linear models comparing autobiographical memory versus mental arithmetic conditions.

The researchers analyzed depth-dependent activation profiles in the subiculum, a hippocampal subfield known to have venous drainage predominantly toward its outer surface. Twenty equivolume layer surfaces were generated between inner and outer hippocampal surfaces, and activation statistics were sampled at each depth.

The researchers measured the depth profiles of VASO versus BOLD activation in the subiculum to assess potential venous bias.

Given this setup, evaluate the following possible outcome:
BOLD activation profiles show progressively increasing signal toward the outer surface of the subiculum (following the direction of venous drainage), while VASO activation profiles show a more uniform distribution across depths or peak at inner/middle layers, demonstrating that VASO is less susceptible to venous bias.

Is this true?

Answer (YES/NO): NO